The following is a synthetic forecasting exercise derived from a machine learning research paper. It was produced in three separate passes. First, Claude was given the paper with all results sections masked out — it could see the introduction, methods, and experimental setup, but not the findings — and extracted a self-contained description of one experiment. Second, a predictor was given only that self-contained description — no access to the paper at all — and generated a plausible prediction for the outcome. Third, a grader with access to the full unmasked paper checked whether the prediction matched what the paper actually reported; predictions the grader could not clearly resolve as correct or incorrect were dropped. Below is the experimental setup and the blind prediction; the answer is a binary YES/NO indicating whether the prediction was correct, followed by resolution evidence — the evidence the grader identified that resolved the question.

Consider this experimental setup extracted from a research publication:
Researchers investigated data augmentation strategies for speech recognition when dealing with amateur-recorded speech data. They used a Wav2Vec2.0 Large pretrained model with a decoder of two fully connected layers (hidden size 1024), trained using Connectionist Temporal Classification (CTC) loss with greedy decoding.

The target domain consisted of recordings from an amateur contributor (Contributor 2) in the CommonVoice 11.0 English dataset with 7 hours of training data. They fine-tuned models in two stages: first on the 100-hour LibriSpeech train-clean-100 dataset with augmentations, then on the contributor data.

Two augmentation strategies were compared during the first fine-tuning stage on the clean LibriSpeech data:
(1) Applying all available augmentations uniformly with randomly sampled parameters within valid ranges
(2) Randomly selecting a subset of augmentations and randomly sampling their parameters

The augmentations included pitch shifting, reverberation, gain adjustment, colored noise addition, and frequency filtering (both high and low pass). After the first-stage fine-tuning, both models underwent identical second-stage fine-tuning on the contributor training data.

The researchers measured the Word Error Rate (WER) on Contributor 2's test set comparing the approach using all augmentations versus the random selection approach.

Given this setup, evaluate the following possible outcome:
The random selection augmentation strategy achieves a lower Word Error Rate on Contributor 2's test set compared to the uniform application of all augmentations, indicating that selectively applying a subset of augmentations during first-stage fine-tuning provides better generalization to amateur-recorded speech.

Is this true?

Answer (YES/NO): NO